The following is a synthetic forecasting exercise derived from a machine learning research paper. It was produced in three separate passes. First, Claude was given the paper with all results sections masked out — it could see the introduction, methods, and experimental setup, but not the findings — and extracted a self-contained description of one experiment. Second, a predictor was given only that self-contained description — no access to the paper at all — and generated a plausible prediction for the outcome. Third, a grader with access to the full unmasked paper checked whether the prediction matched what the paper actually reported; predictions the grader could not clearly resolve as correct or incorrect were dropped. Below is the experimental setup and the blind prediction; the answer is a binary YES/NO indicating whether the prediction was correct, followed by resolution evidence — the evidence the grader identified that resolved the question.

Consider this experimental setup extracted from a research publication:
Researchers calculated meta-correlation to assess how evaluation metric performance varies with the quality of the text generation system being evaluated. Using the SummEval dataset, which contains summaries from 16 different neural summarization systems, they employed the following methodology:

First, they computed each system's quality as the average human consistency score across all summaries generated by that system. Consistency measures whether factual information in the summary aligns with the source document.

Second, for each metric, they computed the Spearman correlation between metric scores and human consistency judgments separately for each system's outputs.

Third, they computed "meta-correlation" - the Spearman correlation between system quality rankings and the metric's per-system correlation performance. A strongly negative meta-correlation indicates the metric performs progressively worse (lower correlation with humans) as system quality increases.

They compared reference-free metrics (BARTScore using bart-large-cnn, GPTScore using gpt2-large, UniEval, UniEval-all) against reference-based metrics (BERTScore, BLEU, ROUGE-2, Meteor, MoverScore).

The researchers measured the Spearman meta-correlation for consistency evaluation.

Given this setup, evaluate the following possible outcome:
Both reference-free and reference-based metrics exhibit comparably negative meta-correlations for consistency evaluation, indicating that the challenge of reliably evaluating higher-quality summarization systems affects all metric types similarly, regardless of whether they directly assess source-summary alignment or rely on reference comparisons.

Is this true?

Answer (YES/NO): NO